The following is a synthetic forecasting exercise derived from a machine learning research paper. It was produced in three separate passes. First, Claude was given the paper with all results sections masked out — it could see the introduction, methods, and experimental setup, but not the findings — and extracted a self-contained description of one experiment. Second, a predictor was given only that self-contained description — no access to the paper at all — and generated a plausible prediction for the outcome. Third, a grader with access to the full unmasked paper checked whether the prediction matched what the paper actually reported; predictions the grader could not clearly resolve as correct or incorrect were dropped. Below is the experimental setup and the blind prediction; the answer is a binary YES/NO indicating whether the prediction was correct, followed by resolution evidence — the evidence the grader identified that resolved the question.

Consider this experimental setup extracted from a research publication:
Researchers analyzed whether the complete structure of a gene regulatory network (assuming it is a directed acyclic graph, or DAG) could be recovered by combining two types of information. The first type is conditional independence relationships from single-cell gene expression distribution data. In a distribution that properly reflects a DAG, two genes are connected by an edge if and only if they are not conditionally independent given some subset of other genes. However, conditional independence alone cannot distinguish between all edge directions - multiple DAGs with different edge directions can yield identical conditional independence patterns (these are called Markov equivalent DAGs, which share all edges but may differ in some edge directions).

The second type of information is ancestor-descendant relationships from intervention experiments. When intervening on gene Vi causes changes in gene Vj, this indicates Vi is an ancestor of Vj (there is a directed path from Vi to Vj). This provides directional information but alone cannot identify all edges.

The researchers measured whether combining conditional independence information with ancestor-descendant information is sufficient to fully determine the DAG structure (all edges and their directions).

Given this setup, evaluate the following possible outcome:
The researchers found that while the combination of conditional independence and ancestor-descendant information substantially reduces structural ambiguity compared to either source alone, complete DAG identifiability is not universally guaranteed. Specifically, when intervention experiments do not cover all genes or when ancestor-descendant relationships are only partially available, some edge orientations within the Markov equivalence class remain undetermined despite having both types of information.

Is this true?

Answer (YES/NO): NO